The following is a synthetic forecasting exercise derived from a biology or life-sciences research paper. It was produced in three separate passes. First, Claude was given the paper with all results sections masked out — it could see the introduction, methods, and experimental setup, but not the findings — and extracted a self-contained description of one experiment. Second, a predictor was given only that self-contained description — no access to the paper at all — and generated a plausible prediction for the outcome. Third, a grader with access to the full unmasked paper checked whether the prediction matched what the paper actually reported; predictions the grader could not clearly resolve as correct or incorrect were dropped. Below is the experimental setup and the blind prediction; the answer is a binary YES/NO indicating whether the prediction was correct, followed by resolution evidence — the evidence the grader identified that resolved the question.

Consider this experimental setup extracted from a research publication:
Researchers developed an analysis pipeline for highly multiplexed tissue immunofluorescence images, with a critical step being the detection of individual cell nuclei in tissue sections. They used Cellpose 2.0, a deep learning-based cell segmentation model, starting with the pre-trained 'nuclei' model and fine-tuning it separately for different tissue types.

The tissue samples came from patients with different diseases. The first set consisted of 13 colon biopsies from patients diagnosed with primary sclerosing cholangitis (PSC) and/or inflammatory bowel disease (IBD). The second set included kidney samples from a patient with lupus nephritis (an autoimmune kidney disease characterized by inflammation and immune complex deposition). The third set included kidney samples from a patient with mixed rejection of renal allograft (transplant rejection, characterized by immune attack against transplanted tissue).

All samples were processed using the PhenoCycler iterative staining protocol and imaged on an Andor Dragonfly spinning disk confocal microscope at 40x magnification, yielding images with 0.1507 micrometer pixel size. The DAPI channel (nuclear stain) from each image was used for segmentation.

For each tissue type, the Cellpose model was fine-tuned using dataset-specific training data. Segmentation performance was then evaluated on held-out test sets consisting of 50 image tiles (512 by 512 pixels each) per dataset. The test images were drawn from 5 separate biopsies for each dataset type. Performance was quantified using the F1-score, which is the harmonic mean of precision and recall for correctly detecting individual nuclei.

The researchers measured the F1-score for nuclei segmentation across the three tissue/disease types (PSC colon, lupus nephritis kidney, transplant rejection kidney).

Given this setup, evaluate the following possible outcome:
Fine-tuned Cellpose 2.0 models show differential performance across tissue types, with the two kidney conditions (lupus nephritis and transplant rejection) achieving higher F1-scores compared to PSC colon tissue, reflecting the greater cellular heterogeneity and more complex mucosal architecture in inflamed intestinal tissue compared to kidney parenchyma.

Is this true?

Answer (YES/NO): NO